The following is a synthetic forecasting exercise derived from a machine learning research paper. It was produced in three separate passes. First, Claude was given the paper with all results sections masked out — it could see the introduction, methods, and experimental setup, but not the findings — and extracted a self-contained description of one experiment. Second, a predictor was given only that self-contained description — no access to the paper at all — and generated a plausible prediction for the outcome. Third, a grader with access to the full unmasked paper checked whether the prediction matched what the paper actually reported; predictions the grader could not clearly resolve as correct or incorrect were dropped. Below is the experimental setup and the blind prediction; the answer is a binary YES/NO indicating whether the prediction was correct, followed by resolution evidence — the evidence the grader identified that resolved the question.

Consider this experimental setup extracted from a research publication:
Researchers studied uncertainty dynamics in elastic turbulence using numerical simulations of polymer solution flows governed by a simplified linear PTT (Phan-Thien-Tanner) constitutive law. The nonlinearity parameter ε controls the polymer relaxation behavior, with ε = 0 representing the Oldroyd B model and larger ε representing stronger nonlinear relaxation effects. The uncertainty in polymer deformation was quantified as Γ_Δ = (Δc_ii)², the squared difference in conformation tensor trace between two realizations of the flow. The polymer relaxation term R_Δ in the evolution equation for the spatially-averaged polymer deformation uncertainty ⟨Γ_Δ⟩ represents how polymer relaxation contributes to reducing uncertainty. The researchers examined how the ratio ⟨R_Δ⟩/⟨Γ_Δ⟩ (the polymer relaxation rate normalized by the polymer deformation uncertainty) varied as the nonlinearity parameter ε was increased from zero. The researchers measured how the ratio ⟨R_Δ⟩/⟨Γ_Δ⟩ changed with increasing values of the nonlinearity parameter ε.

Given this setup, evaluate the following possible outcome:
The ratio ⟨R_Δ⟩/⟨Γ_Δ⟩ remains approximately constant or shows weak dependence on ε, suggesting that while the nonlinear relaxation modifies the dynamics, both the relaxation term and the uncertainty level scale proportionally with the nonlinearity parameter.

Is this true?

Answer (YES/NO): NO